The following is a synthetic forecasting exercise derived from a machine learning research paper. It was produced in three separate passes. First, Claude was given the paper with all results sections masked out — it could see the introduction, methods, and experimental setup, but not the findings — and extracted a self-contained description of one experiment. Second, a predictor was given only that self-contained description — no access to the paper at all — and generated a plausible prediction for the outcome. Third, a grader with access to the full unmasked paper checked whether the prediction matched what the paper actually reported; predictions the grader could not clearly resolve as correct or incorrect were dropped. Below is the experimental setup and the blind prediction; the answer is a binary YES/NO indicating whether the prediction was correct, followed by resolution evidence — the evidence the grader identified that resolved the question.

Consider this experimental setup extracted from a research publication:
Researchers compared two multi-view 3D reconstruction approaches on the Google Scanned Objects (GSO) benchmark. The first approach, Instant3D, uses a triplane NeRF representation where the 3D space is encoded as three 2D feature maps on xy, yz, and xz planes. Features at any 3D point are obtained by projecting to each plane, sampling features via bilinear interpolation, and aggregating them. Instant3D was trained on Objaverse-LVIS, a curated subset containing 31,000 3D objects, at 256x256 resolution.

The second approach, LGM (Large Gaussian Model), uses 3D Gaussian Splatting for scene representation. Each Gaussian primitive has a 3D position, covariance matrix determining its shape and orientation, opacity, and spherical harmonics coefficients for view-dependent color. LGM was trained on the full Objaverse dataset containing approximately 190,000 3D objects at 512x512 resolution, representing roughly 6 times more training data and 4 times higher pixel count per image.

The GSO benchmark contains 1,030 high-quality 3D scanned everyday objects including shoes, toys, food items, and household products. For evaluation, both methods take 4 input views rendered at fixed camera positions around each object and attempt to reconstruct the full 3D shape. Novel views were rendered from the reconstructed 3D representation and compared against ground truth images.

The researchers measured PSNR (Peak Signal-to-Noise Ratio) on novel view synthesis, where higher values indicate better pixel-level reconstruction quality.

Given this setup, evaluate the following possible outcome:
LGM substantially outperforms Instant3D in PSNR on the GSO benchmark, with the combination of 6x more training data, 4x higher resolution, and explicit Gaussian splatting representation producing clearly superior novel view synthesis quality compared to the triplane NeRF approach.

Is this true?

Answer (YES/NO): NO